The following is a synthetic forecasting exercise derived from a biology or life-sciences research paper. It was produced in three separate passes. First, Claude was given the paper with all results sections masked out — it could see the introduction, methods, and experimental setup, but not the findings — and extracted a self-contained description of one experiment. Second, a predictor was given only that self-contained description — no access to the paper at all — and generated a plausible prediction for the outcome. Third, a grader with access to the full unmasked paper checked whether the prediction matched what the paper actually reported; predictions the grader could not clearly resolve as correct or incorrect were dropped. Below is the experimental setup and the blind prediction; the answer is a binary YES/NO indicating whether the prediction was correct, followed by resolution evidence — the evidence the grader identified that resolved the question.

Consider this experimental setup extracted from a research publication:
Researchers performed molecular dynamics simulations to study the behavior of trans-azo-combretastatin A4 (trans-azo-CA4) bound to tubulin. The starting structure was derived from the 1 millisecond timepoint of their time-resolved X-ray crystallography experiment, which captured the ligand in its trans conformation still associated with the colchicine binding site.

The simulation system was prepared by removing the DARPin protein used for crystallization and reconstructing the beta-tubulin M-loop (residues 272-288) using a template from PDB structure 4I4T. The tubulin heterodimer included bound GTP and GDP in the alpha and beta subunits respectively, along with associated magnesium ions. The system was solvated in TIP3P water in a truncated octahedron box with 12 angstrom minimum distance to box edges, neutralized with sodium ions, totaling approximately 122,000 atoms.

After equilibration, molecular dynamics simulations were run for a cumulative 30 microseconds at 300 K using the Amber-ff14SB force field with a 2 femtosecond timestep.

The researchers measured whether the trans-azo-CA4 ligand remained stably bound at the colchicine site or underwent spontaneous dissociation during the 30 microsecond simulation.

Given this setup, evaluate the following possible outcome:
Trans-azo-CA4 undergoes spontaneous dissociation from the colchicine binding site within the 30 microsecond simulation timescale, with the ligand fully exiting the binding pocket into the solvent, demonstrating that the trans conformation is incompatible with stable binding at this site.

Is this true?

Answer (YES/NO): NO